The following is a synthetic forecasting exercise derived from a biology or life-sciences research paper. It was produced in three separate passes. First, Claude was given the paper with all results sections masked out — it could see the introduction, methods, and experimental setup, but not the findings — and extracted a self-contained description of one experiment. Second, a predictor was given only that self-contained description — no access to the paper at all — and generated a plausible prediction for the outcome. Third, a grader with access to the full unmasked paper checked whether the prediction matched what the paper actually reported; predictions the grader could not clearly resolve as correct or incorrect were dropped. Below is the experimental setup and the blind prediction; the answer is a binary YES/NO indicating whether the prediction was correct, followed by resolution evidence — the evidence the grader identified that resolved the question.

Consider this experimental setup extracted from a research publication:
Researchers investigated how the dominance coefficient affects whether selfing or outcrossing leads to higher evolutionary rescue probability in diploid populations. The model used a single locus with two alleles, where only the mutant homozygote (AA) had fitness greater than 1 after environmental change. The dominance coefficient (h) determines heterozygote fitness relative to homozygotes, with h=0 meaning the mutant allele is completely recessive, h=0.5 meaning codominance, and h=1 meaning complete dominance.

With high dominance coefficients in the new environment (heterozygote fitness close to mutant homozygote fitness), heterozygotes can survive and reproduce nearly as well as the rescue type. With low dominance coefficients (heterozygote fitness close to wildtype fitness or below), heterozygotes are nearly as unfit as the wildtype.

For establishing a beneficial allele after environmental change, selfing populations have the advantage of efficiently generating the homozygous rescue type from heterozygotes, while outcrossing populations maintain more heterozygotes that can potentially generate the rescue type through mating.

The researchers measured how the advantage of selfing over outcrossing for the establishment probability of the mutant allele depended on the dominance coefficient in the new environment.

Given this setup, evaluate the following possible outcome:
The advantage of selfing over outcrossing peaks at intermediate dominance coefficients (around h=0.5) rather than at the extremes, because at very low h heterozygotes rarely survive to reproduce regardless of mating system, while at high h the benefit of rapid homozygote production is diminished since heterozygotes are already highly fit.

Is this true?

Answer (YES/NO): NO